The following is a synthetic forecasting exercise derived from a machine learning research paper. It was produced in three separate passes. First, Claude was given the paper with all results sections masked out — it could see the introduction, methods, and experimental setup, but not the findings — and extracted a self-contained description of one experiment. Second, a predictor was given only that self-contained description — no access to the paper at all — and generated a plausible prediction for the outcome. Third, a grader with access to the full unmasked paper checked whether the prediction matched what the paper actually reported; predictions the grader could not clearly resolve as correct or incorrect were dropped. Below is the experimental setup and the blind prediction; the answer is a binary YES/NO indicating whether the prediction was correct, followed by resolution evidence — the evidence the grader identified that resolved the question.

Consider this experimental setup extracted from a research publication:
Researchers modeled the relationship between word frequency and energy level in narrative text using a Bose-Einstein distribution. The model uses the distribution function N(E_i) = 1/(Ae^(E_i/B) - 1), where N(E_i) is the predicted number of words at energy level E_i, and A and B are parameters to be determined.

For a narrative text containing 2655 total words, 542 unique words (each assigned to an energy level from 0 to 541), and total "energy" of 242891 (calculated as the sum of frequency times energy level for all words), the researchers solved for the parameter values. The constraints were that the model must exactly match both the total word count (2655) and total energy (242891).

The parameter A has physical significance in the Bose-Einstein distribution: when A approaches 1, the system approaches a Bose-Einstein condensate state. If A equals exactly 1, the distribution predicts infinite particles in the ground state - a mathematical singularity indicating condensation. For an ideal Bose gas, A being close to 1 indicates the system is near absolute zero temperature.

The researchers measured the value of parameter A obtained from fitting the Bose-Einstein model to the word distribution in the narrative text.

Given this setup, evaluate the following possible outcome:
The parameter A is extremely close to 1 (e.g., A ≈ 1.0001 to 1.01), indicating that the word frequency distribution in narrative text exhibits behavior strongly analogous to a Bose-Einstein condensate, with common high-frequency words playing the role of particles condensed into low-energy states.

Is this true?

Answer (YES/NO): YES